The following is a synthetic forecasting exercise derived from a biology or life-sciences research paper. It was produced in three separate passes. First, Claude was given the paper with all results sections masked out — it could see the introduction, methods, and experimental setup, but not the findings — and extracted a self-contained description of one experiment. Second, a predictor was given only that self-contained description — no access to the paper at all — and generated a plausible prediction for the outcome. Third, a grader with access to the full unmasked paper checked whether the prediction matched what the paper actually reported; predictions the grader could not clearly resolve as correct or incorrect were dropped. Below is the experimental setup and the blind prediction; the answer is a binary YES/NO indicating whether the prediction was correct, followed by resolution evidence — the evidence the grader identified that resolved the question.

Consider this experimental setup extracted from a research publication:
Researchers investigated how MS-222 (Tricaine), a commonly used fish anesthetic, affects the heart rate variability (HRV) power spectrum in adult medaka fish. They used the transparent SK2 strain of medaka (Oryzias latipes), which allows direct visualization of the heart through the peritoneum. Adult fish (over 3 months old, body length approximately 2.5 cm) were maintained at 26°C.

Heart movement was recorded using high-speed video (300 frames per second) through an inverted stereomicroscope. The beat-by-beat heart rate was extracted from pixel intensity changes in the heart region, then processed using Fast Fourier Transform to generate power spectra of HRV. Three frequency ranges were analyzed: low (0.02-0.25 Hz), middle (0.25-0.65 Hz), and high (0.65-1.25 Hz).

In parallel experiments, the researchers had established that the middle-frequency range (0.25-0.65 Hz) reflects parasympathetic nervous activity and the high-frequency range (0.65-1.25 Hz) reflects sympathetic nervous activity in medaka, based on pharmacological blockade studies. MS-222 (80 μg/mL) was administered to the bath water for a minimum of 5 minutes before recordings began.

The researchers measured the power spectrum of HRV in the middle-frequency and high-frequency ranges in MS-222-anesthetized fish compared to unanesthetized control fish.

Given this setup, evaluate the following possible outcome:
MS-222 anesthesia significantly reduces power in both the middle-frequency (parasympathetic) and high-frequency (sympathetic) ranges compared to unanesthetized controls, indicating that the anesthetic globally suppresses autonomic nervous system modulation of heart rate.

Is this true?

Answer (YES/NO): YES